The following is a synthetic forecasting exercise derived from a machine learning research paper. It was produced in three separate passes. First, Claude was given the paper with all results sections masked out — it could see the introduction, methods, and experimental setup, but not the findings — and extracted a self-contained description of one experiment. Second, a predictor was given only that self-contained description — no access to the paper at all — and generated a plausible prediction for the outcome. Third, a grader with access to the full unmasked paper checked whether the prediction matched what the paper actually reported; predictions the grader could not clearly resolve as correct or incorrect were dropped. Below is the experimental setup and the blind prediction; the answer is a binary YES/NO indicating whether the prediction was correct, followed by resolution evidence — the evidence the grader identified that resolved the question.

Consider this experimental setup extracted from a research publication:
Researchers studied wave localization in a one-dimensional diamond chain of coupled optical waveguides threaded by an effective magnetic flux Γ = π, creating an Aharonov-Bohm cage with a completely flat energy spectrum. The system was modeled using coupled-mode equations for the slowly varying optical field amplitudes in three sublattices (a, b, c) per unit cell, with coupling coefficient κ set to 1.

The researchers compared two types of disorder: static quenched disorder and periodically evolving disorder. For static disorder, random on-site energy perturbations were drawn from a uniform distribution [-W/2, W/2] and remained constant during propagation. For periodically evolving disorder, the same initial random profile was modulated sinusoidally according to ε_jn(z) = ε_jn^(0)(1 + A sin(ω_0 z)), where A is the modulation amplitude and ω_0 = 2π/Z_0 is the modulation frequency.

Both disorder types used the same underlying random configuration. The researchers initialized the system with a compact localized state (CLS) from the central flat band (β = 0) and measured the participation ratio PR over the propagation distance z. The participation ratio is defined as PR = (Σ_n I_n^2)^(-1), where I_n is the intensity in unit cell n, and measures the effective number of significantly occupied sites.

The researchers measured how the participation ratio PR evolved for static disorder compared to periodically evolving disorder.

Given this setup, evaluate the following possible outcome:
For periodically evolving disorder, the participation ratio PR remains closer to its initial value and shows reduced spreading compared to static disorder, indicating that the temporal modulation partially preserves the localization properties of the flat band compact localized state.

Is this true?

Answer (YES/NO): NO